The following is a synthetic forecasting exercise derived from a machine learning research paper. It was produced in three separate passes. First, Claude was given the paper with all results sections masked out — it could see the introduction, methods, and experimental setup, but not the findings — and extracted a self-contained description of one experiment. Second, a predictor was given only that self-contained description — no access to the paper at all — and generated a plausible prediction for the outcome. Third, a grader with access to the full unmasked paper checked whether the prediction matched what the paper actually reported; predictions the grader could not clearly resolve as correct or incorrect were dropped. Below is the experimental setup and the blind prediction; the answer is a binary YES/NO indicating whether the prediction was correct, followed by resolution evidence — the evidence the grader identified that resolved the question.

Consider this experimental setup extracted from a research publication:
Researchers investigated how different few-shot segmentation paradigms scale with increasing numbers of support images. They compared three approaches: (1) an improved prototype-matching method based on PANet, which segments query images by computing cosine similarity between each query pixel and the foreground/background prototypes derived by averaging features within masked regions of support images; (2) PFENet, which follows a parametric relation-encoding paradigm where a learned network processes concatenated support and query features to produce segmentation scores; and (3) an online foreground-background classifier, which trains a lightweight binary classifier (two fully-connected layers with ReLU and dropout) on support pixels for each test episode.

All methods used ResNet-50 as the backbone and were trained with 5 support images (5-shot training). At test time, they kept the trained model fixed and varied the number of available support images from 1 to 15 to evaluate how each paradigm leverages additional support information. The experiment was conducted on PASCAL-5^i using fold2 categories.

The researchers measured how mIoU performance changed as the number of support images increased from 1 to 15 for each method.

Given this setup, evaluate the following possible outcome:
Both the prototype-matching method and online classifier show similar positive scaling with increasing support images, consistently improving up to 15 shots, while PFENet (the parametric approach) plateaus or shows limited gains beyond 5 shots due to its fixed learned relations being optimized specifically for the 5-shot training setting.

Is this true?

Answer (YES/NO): NO